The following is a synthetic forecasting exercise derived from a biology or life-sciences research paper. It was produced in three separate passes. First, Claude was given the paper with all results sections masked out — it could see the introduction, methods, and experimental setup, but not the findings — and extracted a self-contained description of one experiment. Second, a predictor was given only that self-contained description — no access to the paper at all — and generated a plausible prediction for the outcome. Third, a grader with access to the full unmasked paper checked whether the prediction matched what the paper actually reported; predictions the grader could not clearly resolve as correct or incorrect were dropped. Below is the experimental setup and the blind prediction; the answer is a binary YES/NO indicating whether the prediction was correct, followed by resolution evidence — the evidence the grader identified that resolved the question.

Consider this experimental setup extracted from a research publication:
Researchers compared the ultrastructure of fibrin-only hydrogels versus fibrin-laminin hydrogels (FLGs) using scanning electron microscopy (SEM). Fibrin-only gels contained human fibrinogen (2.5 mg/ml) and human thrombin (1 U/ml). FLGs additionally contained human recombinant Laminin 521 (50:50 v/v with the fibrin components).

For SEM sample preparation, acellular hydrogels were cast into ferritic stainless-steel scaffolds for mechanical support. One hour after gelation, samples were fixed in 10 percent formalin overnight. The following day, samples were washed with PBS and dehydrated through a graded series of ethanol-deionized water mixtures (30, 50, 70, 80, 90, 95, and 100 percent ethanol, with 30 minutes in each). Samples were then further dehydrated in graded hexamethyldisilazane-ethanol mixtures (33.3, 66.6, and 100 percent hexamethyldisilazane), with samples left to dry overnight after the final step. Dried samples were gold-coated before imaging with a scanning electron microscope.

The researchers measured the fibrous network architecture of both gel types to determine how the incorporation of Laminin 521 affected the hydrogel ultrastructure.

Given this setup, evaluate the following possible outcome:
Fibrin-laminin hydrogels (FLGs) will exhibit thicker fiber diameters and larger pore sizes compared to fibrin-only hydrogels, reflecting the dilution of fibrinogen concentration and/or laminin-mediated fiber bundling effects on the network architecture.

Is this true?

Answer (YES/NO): NO